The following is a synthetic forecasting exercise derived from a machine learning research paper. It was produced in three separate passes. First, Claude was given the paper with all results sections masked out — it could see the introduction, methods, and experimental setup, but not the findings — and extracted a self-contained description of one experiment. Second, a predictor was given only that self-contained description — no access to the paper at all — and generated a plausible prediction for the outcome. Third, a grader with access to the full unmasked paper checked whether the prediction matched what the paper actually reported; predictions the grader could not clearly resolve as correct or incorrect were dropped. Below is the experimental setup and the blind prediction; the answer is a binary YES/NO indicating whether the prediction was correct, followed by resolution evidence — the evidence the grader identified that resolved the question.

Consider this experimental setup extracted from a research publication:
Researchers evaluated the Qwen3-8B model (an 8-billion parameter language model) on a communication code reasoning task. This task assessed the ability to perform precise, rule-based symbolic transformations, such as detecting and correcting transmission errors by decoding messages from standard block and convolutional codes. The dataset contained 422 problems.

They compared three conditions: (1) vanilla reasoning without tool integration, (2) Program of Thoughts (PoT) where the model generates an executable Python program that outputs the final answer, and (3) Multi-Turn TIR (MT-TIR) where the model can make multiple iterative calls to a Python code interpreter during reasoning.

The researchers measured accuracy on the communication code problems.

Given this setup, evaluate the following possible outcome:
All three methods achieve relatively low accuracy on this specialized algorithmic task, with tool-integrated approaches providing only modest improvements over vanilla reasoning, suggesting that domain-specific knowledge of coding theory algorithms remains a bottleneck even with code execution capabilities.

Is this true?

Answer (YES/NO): NO